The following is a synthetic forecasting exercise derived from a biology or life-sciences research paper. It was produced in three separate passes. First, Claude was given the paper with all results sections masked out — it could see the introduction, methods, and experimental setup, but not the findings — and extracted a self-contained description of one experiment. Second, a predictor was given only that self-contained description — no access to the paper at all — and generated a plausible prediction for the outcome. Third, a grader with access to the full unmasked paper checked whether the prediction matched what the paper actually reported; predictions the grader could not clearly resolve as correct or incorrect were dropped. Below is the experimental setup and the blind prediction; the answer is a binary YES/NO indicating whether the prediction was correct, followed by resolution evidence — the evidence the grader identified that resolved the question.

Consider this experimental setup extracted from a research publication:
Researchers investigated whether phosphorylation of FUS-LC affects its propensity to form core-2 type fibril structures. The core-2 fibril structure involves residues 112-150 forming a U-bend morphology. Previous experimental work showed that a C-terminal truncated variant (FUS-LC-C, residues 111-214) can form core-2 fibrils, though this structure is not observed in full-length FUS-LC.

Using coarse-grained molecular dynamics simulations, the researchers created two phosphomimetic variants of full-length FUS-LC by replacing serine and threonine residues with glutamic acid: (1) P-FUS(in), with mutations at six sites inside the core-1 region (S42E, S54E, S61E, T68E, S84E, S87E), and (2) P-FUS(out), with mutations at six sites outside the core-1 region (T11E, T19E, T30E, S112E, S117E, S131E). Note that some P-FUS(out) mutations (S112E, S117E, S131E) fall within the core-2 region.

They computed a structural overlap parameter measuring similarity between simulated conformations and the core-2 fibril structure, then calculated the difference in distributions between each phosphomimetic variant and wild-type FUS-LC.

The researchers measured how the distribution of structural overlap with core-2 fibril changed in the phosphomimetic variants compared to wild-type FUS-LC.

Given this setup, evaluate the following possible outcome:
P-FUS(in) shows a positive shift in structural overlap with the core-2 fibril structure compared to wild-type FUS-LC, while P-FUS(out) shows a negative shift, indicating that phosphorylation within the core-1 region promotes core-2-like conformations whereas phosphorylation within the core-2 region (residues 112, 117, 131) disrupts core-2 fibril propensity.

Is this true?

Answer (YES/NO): NO